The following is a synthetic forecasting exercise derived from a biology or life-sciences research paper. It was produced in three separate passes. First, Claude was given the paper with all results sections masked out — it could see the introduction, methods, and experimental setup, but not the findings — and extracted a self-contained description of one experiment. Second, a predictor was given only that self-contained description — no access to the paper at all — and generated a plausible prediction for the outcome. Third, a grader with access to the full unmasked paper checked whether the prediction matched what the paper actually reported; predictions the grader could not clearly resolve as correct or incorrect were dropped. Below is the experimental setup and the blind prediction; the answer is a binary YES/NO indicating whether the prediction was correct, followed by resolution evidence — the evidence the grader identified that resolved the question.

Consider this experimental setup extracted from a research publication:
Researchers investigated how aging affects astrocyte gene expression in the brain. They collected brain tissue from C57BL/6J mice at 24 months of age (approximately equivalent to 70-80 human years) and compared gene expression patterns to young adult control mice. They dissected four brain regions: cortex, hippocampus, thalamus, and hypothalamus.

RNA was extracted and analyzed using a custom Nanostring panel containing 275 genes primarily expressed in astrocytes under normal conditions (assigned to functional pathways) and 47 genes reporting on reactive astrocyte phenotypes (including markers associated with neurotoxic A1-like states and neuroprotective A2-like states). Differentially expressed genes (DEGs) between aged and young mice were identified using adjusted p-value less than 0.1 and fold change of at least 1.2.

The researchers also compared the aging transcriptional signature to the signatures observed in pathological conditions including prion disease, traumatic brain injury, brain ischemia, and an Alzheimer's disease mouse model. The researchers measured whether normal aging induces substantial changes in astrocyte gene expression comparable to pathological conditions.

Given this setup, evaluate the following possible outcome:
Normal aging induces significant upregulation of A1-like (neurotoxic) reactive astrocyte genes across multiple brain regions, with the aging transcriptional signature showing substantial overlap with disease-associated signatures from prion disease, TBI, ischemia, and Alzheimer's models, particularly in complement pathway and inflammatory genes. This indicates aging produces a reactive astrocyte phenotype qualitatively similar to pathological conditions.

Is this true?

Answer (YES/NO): NO